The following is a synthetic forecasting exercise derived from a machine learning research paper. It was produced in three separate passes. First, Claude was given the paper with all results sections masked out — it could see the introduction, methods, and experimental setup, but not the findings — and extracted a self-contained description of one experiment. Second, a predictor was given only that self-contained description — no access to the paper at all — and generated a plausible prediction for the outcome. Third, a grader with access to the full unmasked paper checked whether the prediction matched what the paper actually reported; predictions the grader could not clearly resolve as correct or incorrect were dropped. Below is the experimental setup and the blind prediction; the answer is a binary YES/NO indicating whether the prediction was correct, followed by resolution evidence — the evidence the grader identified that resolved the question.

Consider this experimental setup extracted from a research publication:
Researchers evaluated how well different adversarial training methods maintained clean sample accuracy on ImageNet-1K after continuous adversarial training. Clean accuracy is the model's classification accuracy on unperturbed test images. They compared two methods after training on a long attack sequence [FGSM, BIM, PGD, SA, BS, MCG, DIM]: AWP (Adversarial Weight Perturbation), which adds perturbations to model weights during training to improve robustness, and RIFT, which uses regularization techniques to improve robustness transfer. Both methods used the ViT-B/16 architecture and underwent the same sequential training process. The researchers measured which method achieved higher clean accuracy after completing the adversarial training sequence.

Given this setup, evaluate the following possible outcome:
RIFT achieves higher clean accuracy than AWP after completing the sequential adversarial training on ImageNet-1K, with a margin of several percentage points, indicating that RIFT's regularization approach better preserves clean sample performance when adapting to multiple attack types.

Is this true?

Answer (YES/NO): YES